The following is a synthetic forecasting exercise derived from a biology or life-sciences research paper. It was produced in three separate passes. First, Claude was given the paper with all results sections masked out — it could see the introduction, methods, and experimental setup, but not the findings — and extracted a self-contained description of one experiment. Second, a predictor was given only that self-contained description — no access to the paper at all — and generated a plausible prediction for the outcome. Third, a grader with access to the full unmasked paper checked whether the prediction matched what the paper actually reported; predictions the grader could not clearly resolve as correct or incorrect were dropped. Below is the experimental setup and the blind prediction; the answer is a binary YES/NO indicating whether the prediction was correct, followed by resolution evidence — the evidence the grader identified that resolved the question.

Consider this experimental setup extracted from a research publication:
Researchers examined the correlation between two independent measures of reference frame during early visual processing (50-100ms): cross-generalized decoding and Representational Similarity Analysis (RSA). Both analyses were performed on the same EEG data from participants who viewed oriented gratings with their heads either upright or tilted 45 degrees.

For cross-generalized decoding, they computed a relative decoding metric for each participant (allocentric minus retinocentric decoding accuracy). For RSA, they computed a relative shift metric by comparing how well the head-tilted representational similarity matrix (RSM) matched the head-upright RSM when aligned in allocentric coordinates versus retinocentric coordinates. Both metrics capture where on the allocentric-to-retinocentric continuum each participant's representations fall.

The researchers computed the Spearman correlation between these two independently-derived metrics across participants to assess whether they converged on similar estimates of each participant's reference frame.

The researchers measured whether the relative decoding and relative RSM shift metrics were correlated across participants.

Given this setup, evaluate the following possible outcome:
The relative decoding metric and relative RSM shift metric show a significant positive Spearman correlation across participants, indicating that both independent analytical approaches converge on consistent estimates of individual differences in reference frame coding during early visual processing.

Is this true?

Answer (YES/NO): YES